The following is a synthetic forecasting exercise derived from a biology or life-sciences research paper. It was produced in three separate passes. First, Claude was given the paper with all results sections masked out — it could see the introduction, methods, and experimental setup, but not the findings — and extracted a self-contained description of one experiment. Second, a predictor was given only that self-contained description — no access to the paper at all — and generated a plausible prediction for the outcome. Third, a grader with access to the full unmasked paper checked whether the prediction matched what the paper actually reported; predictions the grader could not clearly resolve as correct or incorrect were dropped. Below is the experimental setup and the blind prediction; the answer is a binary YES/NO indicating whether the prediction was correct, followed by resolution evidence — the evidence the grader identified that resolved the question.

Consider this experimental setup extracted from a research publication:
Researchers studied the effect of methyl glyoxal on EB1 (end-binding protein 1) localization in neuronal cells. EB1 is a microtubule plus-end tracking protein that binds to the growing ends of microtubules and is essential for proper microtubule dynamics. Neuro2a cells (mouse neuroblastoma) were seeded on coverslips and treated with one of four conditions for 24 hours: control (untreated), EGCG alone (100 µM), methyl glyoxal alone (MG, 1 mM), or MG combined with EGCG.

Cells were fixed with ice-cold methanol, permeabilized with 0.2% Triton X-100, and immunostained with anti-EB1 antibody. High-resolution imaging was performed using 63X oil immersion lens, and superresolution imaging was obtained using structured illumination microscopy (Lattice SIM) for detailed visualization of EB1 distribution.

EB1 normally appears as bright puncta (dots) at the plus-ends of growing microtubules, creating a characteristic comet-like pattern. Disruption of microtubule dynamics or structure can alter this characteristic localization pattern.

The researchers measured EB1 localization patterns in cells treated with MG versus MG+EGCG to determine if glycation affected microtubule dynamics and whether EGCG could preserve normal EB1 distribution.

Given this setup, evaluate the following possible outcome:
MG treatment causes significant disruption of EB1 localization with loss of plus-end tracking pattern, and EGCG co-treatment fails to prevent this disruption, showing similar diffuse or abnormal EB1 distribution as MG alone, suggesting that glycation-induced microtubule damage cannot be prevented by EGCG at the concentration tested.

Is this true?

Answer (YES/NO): NO